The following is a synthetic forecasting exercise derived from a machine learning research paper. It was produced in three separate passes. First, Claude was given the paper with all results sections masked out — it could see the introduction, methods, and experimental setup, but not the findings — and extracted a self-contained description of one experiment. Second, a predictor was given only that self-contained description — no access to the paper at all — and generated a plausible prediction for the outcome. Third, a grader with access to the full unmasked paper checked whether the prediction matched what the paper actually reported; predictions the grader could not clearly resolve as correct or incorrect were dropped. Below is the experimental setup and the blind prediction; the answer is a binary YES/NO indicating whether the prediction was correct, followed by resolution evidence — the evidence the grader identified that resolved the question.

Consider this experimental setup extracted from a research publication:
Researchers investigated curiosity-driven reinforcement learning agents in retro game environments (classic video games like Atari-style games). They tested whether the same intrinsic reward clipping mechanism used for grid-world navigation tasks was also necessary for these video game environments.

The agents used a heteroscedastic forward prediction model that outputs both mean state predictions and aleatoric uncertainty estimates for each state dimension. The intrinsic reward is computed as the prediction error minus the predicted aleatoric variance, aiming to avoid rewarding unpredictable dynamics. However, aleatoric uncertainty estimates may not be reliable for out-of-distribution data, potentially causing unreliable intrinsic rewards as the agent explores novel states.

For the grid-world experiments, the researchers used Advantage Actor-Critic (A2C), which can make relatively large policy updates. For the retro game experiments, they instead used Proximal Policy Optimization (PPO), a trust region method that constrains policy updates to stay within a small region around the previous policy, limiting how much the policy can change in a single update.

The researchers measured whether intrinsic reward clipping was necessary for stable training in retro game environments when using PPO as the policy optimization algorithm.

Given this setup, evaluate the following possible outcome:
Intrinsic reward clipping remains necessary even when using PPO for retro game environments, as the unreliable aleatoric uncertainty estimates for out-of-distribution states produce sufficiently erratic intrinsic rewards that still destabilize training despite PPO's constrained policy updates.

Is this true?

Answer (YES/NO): NO